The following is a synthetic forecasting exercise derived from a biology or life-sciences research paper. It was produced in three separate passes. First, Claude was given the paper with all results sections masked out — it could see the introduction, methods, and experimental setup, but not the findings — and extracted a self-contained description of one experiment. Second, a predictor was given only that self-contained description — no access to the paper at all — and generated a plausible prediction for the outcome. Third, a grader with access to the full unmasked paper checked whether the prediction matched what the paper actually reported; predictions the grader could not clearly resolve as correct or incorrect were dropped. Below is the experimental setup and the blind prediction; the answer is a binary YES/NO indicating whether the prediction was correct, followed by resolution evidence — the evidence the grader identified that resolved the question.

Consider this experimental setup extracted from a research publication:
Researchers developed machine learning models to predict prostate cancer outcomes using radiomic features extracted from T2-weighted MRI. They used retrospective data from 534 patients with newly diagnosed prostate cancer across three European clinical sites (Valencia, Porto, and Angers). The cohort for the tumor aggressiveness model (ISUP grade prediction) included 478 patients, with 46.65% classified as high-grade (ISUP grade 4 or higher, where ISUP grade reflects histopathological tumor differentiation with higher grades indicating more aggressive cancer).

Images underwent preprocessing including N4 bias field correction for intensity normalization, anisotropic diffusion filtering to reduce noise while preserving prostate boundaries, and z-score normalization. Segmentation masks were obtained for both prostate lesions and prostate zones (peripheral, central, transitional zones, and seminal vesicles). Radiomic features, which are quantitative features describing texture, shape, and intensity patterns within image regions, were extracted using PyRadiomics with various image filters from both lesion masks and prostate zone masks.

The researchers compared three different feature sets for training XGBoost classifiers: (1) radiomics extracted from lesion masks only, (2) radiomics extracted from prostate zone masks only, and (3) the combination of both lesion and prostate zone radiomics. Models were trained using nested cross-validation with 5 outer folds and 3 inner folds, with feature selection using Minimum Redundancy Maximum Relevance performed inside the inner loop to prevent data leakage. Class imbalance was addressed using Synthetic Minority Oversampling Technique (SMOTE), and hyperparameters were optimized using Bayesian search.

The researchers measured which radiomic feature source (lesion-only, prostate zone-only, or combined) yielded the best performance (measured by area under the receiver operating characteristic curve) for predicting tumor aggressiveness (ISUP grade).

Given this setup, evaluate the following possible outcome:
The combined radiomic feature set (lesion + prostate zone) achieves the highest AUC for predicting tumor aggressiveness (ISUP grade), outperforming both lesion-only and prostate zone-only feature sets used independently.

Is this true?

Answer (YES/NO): NO